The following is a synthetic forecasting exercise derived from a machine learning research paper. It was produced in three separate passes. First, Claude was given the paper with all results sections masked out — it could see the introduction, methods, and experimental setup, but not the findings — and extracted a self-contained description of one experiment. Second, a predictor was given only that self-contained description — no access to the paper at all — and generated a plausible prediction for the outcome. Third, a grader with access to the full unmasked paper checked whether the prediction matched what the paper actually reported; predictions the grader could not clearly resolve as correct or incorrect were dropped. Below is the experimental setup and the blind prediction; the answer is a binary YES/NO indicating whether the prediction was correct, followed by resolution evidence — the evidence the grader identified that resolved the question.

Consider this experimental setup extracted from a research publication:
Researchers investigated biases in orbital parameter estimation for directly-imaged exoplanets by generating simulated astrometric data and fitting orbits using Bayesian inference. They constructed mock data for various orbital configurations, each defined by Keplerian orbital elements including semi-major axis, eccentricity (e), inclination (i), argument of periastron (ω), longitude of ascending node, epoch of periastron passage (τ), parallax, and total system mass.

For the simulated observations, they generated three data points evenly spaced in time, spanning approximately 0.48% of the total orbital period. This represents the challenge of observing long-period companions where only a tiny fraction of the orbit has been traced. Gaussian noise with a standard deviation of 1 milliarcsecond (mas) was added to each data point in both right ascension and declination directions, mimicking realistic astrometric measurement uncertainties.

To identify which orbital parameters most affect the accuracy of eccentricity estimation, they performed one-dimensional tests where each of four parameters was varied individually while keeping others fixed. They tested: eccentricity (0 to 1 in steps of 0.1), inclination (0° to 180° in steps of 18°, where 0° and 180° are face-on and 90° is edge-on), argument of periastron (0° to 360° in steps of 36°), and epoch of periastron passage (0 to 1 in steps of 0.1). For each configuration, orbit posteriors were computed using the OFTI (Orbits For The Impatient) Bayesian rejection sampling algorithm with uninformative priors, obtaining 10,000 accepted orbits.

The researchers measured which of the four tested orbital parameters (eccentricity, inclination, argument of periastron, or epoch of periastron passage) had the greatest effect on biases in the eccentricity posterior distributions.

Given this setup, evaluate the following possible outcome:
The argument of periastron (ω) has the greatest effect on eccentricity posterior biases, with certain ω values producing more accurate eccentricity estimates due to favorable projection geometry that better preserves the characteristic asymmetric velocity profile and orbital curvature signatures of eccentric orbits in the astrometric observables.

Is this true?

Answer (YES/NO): NO